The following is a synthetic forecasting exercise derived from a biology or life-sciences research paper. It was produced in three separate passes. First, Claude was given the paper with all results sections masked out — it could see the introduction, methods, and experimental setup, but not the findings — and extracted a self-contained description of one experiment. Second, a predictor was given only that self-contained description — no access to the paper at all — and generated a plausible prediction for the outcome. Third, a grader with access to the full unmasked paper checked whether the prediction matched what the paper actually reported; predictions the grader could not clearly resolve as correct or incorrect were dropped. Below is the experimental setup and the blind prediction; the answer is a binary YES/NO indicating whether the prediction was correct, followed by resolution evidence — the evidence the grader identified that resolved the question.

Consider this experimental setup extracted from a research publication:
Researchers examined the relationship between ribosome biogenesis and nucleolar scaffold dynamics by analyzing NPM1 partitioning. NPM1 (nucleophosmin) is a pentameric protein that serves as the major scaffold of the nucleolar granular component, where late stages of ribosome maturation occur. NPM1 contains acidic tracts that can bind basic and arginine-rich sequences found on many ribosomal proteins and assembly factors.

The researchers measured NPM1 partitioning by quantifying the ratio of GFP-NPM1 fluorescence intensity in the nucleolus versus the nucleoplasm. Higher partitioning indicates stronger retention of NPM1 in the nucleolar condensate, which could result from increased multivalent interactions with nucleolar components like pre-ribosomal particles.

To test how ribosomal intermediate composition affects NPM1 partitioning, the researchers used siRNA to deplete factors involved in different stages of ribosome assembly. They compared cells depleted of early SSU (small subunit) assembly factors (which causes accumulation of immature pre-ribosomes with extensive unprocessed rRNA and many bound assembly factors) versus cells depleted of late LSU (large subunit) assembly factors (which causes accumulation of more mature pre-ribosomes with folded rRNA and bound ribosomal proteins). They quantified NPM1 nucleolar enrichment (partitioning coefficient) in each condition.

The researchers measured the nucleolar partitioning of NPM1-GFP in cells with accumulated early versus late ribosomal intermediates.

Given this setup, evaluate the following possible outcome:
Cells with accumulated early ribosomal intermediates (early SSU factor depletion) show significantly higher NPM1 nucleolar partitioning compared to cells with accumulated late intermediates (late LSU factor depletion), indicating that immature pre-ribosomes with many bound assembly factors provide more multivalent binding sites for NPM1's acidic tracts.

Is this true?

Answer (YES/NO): YES